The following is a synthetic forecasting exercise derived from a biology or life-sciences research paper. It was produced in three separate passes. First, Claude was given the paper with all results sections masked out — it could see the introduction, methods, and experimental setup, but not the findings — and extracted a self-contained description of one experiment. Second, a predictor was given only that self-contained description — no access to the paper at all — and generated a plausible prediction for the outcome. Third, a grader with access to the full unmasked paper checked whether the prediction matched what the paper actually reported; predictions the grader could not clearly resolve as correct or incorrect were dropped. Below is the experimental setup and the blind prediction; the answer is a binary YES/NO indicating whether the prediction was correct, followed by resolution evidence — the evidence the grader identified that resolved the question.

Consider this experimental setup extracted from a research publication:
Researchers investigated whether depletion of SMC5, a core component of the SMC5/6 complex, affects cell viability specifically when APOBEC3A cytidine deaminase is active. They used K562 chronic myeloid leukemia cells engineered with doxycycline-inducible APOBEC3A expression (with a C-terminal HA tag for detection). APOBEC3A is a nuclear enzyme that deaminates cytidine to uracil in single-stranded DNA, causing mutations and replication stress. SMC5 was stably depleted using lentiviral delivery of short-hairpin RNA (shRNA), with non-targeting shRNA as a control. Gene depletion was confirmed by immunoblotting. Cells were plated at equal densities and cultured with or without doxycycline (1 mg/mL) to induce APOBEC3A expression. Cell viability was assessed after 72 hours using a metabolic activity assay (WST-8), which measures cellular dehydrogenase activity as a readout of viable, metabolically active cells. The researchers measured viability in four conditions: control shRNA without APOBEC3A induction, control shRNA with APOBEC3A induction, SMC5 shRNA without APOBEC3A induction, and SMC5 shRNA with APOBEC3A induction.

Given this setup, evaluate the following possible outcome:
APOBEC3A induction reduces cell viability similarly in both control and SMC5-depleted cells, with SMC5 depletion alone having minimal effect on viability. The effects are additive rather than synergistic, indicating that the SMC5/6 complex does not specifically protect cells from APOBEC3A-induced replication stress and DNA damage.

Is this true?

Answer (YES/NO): NO